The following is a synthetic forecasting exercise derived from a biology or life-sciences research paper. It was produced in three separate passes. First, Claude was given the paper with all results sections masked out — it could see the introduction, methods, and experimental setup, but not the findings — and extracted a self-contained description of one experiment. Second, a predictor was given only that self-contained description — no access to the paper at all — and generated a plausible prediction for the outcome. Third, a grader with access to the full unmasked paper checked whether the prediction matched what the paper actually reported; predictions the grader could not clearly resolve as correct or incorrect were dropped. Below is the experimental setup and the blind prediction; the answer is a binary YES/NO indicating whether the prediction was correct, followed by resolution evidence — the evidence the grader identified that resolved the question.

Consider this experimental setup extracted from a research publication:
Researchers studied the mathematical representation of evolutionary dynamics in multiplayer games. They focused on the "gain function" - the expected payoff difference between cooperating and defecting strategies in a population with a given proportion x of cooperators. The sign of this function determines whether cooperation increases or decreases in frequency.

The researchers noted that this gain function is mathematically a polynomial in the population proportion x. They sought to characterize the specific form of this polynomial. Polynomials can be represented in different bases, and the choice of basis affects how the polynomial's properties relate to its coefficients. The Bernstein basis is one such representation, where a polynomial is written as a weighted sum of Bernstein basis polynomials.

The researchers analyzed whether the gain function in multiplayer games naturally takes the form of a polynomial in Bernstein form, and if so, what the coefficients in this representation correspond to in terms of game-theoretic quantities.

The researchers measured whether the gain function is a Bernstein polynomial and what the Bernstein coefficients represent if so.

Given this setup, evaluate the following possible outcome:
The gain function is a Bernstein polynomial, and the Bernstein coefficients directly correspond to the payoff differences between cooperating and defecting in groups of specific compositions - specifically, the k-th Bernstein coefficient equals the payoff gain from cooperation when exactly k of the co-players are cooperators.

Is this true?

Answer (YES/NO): YES